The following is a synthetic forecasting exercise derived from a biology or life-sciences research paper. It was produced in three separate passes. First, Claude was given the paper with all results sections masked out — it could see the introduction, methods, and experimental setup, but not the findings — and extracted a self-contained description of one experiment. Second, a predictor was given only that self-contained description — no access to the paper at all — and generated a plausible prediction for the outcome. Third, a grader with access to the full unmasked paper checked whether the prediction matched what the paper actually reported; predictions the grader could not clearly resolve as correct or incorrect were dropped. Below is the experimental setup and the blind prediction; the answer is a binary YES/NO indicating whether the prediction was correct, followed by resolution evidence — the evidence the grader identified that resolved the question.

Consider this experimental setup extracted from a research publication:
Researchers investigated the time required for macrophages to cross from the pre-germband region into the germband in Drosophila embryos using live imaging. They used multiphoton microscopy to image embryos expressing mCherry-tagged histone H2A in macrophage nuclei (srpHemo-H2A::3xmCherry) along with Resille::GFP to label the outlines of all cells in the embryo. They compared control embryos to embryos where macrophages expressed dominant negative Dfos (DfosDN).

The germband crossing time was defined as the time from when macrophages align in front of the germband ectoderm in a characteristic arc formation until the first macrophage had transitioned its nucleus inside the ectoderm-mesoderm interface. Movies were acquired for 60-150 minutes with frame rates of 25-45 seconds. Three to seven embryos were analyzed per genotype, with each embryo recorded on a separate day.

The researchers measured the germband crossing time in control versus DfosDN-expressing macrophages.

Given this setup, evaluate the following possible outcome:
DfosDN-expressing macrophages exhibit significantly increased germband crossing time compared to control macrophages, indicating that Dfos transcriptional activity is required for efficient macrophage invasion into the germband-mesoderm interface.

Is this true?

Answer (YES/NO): YES